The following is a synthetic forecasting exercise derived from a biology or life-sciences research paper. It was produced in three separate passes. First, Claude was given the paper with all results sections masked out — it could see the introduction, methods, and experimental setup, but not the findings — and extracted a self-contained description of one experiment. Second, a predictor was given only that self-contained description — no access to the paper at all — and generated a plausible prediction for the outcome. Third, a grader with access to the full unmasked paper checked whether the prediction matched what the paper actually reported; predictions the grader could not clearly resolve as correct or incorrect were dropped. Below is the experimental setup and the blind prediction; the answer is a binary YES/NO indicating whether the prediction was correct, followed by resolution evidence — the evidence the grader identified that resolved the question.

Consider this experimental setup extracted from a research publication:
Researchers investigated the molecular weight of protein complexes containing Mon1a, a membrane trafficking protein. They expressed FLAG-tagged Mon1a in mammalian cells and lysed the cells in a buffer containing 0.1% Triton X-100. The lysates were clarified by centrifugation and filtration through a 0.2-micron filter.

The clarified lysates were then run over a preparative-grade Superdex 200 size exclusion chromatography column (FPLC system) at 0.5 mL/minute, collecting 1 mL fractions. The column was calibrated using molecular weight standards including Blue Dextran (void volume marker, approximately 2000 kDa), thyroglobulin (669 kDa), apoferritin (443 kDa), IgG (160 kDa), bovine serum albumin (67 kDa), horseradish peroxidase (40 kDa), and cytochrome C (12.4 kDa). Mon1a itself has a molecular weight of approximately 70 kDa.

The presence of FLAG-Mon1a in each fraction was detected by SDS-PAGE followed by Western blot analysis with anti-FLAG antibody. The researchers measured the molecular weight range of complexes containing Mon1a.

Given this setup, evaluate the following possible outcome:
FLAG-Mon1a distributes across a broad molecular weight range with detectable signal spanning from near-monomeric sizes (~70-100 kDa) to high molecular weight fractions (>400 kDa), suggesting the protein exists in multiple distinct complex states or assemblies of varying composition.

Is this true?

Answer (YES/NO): NO